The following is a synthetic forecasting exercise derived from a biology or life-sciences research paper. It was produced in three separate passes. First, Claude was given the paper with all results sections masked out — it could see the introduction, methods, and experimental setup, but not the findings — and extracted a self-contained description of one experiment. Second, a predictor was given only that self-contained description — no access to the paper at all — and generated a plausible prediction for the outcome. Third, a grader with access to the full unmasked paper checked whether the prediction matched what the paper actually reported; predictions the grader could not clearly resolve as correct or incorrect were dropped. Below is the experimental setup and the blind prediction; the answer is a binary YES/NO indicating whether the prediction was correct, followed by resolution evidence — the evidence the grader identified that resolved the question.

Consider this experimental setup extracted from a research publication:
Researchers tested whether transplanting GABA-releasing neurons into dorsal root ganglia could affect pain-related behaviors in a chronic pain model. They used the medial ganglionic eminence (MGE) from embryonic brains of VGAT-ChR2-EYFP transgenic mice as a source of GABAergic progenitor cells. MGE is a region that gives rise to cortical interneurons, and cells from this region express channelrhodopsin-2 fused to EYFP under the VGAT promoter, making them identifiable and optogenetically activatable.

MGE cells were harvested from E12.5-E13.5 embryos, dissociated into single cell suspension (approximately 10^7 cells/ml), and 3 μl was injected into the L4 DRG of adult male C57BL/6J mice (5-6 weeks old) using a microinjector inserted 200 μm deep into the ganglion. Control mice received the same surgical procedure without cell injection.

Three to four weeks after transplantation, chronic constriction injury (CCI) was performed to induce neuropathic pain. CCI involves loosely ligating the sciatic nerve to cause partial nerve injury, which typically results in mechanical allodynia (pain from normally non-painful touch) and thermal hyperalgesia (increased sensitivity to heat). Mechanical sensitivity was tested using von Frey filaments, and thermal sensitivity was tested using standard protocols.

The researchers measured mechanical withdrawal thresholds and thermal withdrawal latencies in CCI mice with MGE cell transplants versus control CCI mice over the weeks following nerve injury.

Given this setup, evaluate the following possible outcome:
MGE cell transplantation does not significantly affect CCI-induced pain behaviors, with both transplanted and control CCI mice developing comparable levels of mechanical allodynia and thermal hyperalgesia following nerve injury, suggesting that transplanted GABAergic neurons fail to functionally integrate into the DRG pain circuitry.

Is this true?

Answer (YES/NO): NO